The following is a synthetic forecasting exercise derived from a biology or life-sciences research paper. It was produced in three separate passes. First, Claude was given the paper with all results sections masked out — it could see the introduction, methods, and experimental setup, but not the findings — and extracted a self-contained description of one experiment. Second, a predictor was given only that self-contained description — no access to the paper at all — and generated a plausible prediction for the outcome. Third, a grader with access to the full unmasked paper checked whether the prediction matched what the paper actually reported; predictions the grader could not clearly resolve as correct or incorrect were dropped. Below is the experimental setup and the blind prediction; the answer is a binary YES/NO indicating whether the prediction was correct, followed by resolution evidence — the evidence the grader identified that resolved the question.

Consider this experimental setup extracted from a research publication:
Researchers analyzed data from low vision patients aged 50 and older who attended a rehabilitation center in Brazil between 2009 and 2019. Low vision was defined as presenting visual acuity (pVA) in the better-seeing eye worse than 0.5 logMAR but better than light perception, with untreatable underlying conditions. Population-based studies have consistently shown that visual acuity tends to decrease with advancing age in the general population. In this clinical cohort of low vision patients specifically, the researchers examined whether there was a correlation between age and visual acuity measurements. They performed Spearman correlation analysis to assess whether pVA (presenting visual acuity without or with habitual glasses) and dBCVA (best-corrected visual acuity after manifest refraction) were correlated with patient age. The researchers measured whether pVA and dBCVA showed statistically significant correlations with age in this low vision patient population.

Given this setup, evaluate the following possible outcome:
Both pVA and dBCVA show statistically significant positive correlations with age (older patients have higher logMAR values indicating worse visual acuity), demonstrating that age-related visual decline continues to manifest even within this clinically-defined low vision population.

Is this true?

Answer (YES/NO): NO